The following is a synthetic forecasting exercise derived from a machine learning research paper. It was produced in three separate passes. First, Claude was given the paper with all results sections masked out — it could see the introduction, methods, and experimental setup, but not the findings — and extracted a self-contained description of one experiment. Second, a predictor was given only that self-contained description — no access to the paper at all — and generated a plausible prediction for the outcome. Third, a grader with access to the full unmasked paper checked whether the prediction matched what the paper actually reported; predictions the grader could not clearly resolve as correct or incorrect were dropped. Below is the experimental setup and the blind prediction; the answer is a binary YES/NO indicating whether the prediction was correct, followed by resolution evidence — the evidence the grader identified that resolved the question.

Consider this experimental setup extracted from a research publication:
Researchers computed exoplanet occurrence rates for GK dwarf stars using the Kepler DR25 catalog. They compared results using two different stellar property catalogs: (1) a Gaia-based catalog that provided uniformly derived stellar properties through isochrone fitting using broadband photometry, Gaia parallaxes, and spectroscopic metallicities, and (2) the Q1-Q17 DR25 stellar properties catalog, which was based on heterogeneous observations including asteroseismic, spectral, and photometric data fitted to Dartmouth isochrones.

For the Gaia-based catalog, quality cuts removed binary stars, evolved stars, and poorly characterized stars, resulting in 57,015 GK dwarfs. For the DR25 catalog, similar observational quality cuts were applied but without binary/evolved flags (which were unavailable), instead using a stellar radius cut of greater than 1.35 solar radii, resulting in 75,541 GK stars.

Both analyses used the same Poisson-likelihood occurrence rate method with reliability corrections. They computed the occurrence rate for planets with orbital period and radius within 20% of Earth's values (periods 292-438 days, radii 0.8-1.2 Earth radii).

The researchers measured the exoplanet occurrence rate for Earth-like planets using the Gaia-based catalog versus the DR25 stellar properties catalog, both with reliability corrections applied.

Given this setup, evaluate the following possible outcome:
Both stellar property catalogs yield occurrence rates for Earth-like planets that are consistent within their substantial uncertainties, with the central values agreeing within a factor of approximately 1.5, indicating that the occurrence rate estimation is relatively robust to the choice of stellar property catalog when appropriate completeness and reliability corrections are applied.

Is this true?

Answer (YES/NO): NO